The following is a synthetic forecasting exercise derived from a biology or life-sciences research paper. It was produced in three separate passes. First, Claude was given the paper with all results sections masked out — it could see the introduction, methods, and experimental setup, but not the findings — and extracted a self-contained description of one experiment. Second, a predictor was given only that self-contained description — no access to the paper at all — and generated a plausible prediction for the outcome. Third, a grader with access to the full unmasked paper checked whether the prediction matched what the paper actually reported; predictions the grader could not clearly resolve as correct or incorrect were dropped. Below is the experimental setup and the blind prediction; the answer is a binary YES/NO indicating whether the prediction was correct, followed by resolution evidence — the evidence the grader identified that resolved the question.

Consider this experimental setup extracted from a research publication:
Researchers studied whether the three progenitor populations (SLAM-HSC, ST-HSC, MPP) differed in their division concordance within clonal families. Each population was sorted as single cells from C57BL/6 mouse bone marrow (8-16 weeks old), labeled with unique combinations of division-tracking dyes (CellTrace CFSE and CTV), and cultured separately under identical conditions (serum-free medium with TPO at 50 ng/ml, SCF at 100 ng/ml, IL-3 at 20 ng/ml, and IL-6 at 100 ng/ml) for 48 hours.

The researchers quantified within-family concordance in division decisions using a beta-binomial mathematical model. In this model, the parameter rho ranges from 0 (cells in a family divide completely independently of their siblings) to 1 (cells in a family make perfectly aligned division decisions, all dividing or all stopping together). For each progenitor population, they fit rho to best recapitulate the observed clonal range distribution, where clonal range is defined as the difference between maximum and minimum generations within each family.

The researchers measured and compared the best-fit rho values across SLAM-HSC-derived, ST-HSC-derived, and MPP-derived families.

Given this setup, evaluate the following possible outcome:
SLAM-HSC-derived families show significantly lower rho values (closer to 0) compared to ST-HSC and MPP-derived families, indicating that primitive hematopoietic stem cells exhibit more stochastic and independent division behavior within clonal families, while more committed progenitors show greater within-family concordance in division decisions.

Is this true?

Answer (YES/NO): NO